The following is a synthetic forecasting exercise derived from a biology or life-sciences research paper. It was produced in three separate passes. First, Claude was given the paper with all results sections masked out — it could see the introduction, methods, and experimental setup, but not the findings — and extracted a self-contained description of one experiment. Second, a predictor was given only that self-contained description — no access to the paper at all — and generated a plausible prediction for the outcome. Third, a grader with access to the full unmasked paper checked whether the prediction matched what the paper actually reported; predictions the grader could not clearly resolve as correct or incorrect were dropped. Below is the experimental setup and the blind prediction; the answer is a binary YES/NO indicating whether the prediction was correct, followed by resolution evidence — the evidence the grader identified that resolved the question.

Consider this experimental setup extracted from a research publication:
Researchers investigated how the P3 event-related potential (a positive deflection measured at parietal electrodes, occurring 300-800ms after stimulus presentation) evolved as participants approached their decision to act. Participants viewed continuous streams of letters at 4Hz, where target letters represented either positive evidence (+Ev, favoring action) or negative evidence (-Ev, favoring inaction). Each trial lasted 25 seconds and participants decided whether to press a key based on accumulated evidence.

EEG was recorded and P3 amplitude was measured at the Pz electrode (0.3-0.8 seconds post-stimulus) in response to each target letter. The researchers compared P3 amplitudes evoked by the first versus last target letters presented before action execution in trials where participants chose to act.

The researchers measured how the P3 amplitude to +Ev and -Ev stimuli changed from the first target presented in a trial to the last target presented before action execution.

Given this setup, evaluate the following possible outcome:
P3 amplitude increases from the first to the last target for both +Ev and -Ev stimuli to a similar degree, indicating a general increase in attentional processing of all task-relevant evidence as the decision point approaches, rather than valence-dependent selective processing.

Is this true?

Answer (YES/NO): NO